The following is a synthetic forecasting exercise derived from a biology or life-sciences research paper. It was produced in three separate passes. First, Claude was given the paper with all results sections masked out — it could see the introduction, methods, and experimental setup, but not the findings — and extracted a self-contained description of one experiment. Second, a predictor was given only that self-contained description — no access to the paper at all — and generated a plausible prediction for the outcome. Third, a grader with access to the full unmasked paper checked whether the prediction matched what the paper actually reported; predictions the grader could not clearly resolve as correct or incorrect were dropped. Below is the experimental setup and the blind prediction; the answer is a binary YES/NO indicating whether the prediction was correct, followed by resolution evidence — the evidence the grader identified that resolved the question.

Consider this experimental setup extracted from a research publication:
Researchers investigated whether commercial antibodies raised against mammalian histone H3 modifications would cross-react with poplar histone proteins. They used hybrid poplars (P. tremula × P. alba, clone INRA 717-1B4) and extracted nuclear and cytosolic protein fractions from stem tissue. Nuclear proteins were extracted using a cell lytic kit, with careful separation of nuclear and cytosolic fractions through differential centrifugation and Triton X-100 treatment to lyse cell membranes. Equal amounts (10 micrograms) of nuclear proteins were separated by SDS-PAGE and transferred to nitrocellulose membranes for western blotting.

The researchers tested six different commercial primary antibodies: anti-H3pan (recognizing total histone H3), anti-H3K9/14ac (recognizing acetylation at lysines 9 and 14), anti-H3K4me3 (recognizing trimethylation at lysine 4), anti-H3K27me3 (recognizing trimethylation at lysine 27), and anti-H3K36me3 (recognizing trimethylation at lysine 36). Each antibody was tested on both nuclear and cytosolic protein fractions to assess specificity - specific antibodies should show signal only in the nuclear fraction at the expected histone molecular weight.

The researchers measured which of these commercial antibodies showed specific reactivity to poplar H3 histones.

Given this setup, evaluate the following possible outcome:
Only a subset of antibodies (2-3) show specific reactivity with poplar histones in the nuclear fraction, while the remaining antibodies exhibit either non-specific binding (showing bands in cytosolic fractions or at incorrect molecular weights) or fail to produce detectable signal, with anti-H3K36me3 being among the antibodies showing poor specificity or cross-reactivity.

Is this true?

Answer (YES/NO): YES